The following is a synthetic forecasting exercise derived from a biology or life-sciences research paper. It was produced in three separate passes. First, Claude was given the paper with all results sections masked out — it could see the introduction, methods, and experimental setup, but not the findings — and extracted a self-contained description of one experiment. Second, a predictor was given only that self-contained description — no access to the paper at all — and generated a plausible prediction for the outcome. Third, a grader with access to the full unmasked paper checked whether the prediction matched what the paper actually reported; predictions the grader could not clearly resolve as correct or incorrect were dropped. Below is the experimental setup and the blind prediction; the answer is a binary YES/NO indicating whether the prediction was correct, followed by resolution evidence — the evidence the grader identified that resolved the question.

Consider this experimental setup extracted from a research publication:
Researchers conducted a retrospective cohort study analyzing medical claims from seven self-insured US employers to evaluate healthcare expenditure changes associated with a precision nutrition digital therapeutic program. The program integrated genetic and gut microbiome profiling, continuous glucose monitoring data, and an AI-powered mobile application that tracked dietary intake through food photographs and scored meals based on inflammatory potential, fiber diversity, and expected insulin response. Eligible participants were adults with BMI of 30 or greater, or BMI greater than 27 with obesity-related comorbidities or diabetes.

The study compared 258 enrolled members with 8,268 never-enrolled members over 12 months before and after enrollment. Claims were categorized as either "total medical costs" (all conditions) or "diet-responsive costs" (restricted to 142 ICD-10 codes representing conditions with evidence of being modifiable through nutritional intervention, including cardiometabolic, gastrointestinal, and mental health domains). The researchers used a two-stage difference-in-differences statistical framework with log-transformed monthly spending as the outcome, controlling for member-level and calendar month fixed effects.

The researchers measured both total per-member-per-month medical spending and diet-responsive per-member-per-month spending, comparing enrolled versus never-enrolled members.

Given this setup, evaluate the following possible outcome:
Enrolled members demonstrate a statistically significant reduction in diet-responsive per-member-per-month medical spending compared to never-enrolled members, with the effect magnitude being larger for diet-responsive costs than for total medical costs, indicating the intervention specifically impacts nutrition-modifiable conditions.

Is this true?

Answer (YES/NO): NO